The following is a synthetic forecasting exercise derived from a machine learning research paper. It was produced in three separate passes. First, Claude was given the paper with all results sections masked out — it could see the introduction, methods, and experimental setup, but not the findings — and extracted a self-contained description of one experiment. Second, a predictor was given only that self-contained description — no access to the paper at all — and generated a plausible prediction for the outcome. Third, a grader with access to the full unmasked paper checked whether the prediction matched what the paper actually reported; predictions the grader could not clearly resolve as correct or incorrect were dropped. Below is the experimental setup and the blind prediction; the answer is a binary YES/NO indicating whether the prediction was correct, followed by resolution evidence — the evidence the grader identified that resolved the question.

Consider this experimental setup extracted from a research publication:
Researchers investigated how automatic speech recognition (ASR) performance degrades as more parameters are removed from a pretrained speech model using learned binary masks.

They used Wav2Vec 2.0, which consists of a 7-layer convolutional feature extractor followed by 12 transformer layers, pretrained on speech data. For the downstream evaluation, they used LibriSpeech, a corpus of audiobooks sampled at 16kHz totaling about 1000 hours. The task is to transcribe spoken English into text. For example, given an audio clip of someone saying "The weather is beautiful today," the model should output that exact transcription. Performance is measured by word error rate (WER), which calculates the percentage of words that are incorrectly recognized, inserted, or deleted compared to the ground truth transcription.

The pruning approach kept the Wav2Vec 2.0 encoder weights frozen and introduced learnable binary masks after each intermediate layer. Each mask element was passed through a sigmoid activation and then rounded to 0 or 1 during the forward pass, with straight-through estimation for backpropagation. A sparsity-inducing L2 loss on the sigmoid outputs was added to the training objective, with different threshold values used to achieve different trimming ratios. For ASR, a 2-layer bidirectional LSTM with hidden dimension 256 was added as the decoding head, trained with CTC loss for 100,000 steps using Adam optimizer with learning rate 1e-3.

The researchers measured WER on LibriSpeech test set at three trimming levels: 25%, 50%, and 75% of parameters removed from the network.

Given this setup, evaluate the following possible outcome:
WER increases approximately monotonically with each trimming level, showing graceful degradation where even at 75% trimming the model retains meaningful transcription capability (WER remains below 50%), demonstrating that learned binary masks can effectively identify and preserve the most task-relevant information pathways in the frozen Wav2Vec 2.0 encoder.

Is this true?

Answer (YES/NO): NO